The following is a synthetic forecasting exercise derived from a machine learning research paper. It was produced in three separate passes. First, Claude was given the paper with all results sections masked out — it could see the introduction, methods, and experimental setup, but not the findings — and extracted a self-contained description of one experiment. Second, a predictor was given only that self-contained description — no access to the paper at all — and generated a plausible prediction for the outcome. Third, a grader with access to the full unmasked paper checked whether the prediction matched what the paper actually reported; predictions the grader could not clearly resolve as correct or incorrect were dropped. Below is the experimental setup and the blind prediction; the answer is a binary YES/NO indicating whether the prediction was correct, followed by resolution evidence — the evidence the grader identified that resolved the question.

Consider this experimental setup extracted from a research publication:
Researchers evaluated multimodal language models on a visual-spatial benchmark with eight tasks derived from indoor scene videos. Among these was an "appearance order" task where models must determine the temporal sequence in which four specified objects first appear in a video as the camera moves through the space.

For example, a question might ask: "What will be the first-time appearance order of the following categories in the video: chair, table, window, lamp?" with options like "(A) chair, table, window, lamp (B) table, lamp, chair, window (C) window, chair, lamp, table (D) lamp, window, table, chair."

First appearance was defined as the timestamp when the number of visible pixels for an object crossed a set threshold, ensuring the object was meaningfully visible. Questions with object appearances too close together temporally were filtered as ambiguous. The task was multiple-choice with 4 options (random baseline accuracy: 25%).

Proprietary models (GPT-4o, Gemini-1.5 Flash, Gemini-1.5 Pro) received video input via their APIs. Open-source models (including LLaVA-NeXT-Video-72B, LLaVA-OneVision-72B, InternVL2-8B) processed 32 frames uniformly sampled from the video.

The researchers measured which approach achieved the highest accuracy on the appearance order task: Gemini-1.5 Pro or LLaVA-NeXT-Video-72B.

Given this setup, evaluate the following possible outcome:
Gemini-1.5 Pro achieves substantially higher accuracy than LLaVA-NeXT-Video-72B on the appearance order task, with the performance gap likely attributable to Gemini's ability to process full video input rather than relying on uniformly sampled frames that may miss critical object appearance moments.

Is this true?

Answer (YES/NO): NO